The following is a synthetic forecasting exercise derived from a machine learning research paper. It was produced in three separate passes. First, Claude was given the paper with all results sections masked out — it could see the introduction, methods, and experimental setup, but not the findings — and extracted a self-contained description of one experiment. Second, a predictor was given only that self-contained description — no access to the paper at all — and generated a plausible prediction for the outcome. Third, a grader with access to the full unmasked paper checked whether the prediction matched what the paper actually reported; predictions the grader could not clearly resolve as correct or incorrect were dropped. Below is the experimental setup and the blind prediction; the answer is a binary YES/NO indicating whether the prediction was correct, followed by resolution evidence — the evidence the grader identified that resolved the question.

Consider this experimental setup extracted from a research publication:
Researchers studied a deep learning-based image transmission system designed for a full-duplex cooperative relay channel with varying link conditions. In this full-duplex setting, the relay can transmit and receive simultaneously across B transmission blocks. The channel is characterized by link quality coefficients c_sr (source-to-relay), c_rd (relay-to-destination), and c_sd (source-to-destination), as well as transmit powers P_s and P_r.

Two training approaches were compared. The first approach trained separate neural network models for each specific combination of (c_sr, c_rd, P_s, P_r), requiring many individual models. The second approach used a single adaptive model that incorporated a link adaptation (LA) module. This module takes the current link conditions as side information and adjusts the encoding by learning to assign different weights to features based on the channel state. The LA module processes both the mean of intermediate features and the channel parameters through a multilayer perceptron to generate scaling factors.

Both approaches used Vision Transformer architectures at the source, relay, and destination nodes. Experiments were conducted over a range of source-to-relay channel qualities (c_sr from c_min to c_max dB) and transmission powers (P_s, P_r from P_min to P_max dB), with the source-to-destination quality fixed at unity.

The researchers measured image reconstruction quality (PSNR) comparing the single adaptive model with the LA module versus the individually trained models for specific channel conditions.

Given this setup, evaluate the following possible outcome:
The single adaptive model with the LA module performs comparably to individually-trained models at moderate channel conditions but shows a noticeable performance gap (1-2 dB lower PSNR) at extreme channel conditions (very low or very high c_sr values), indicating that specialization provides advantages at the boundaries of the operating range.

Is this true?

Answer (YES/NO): NO